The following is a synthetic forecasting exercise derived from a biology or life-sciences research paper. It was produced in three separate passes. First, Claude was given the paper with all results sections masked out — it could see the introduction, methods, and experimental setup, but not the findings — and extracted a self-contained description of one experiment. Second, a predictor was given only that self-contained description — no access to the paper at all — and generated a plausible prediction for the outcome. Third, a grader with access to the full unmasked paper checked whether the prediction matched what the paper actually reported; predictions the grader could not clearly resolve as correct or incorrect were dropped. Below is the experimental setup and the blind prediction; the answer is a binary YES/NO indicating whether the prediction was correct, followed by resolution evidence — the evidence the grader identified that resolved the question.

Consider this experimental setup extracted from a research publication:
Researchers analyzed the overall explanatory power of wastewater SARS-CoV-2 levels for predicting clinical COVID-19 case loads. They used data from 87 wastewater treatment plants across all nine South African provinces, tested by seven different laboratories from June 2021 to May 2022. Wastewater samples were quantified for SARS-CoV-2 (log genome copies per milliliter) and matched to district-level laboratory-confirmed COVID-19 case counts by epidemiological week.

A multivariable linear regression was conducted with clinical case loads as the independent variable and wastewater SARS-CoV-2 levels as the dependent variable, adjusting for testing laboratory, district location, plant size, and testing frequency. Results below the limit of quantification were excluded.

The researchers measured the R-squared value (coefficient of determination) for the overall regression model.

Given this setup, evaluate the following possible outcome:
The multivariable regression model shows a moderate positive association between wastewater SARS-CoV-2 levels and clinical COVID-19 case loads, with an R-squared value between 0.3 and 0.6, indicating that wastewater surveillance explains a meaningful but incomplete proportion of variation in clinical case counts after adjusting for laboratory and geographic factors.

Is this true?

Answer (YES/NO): YES